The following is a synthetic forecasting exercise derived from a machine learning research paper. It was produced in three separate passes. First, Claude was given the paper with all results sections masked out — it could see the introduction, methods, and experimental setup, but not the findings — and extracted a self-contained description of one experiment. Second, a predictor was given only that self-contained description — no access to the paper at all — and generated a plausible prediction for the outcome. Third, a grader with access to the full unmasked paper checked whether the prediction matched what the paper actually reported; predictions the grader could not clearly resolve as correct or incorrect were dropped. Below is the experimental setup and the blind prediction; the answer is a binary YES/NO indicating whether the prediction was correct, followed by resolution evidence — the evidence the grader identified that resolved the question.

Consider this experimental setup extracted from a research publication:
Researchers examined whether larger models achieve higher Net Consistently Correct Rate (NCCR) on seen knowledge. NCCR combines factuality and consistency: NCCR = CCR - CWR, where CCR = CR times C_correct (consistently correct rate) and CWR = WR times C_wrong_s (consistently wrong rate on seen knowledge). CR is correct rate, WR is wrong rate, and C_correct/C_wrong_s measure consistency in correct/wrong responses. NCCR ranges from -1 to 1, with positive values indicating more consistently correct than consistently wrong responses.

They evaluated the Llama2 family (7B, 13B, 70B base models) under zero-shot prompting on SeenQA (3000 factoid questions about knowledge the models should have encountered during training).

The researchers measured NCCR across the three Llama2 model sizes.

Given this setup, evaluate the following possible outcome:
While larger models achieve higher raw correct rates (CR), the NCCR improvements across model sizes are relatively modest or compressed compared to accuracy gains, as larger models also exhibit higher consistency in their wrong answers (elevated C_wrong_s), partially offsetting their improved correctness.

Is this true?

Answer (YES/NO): YES